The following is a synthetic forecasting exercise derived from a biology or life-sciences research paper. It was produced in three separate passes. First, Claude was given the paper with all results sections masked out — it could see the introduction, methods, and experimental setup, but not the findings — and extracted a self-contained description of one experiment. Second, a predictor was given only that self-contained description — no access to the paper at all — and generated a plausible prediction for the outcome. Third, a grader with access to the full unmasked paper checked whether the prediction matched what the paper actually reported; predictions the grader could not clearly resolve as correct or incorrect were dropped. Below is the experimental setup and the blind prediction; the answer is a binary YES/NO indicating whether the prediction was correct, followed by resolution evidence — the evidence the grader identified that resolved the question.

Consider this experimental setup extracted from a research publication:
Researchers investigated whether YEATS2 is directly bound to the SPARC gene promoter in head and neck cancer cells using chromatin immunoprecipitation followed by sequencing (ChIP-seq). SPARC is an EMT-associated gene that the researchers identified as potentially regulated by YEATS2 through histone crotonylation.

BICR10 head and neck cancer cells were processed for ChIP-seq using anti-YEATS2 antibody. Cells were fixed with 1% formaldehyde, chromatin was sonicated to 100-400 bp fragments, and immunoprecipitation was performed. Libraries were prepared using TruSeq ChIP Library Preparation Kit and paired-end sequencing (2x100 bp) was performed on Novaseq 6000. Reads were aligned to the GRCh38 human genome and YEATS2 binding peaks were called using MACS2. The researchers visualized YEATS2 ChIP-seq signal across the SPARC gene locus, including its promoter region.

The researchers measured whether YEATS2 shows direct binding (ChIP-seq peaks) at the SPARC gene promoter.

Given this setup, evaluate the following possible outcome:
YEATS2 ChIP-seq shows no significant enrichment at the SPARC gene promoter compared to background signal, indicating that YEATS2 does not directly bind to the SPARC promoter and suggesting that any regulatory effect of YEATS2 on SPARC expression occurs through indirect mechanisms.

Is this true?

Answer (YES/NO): NO